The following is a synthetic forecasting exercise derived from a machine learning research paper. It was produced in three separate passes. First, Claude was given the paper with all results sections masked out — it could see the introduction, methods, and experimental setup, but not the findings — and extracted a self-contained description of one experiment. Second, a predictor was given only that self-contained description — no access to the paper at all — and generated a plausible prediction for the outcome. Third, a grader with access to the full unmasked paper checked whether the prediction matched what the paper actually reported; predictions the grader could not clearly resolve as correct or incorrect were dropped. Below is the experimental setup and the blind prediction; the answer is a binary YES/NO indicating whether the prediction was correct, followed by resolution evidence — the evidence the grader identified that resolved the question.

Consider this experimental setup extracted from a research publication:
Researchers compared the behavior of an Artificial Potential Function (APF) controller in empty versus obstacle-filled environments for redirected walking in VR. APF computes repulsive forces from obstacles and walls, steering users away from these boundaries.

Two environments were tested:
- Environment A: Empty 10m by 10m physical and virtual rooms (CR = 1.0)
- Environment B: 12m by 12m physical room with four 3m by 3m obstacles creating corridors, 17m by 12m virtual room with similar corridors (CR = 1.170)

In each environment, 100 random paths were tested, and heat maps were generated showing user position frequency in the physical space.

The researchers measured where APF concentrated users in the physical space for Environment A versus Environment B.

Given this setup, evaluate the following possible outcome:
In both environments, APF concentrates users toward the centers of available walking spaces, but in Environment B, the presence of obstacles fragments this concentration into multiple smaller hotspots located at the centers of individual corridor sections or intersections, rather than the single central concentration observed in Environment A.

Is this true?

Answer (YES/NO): NO